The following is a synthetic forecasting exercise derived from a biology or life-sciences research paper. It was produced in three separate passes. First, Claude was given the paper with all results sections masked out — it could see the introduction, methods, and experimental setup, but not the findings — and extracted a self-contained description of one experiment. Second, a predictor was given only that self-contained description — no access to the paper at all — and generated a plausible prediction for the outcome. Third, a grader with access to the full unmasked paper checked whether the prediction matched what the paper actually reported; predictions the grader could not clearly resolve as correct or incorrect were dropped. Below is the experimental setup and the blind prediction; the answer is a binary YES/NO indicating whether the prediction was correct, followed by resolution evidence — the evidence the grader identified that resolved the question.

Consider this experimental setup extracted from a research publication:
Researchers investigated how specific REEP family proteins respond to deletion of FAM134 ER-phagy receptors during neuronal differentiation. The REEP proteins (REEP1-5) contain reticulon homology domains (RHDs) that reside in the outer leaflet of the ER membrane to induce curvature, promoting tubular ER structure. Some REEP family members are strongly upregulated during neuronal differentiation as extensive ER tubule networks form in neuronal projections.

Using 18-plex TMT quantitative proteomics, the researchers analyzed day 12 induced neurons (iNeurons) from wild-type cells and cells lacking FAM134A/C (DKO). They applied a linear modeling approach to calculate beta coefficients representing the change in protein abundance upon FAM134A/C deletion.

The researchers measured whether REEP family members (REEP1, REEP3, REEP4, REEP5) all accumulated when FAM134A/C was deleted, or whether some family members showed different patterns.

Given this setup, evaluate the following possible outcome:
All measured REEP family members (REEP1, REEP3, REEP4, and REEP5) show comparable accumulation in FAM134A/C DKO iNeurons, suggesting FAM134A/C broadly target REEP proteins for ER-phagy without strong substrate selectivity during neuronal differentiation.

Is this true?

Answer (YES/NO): NO